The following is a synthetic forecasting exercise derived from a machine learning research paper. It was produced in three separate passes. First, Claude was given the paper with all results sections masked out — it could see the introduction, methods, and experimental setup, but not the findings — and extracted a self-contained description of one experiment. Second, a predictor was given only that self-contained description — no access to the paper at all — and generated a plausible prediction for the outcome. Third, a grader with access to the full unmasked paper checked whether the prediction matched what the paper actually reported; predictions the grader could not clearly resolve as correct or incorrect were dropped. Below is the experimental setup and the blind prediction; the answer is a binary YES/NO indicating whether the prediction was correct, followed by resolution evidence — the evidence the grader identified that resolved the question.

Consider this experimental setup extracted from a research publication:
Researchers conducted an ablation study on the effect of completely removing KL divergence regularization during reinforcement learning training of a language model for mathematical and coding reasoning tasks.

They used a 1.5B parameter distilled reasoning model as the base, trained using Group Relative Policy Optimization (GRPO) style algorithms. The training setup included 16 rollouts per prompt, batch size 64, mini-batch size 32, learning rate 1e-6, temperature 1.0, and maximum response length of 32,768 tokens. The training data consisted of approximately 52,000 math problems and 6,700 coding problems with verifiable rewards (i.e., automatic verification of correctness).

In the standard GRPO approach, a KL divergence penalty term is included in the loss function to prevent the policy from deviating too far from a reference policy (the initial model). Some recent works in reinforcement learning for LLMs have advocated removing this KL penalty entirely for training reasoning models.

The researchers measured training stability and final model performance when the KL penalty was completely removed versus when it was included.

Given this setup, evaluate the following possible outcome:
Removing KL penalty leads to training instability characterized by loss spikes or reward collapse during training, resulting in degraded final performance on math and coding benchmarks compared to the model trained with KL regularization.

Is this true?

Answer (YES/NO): YES